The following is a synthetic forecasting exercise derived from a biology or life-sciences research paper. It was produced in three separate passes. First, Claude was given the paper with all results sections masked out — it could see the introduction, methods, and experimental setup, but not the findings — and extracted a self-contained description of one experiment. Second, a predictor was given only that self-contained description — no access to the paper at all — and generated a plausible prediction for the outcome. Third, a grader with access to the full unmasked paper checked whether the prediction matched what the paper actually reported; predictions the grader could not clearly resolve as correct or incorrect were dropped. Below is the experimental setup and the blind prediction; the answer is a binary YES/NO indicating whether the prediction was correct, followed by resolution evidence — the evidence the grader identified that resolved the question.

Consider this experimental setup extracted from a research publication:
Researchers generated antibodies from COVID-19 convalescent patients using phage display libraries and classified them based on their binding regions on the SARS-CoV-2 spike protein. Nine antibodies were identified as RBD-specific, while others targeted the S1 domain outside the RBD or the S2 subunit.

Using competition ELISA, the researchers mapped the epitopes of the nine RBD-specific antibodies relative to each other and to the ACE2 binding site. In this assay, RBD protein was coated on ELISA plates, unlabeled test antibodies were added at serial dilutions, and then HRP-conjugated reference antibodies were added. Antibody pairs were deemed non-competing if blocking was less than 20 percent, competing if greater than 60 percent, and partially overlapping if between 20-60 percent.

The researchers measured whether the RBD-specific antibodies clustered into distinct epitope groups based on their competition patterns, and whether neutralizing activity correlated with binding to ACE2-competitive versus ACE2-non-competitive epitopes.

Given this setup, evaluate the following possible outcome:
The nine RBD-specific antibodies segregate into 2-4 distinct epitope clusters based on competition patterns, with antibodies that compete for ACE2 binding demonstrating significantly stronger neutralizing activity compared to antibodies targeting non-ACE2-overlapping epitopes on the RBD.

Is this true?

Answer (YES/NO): NO